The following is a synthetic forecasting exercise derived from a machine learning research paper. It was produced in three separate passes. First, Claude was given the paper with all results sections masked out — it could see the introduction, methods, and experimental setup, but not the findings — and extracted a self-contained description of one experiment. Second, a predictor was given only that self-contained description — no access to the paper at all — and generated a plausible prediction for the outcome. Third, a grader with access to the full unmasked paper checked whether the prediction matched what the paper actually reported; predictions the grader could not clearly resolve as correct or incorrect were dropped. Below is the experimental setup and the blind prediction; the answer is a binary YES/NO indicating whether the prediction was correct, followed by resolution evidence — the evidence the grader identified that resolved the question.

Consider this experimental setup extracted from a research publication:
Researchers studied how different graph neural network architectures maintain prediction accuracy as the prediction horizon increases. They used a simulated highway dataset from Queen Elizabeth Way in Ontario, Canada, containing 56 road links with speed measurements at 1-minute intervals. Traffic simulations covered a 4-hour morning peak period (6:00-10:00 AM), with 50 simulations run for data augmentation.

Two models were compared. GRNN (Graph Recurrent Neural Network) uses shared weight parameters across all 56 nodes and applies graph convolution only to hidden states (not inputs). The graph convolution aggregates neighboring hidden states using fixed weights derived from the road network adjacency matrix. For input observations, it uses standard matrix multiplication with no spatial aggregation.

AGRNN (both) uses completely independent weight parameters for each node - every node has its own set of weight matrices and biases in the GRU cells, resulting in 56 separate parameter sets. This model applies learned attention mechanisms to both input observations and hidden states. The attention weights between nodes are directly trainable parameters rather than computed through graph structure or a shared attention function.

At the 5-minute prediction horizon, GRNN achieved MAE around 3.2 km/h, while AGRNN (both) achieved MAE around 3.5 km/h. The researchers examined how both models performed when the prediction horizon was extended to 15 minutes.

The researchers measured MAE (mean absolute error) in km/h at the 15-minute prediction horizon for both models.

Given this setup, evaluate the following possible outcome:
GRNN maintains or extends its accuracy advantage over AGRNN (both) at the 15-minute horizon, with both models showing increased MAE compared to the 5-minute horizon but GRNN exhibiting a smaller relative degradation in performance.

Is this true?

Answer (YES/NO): NO